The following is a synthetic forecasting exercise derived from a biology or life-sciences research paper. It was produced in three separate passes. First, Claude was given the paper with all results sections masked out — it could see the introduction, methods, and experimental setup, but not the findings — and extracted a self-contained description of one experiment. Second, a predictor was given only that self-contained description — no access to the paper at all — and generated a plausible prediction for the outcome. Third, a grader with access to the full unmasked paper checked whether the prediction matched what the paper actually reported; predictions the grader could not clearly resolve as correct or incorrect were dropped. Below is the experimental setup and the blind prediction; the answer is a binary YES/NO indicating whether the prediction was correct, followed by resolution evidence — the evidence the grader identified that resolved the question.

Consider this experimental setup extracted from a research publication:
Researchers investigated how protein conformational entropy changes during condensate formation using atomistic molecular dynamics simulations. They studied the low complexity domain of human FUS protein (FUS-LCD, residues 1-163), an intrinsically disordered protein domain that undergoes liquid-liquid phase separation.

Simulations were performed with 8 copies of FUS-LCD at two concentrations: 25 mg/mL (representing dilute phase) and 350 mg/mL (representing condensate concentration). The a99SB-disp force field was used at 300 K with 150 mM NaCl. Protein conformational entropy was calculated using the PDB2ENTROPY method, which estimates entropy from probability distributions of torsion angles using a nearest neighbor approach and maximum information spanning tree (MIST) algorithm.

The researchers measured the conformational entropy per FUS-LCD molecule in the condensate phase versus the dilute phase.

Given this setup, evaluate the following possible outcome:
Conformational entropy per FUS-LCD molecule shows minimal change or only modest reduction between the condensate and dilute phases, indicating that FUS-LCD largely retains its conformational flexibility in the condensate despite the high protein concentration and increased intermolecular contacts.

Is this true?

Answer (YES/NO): YES